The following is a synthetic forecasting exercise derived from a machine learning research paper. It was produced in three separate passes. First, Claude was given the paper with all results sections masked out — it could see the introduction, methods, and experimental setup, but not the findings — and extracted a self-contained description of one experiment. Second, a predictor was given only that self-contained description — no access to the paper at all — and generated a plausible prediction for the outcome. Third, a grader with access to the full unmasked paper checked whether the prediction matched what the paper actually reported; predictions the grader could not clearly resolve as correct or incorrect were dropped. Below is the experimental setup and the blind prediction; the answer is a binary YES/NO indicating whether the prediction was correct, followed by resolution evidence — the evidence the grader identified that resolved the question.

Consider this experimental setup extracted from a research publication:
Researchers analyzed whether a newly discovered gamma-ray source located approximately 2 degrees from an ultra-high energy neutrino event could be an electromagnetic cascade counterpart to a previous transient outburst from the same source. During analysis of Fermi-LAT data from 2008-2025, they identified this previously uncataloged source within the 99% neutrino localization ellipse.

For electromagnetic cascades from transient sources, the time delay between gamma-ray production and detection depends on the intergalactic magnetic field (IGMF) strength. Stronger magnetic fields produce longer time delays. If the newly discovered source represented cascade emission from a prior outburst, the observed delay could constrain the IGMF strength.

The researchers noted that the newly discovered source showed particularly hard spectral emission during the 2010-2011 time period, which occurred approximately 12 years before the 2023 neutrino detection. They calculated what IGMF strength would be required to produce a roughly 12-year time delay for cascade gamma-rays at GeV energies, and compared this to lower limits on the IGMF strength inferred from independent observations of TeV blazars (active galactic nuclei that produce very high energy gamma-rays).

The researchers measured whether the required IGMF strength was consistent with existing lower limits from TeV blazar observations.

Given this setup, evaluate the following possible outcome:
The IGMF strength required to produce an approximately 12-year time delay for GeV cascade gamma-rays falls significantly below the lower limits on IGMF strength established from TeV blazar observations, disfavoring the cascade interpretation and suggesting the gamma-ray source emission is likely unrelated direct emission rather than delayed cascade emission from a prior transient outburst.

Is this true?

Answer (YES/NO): YES